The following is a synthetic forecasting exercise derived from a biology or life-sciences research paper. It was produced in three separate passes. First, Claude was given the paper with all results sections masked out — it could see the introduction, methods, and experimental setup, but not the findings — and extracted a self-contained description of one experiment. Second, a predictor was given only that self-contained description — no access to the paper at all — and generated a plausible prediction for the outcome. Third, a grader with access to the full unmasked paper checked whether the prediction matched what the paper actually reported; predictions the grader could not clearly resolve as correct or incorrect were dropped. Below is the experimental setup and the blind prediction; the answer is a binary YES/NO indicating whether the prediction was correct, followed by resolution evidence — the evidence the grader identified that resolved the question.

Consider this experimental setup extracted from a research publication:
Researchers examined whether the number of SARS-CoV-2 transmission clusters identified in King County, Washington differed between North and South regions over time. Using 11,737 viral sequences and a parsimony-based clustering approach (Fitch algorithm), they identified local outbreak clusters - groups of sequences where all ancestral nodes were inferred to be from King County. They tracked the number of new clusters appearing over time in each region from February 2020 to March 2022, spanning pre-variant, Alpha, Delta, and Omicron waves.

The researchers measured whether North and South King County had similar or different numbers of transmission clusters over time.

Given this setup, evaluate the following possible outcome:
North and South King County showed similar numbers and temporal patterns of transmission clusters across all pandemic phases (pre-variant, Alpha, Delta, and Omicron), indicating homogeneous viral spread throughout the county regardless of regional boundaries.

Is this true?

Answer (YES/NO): NO